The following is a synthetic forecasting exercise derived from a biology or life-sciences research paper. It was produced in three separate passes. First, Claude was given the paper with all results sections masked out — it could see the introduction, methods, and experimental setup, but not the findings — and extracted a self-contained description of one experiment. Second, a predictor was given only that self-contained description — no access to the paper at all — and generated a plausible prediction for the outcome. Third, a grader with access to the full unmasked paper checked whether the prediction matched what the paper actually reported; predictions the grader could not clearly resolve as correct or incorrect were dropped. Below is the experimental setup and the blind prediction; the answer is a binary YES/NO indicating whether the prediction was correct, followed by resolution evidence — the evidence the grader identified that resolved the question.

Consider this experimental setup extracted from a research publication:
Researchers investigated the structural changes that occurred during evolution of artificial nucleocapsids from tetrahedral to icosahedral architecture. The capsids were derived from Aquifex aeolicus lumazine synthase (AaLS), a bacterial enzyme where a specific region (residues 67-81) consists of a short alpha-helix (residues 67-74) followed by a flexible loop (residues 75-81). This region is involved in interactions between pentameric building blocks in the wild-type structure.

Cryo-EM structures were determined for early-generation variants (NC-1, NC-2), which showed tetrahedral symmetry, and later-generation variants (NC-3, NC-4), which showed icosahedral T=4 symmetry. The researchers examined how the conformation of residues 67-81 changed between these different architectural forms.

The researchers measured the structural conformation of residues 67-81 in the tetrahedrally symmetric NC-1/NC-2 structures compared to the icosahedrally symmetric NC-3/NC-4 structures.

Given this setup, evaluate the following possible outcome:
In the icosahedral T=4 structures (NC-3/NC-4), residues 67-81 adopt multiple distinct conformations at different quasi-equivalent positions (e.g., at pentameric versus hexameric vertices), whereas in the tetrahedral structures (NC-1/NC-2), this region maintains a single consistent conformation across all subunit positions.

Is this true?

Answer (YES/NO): NO